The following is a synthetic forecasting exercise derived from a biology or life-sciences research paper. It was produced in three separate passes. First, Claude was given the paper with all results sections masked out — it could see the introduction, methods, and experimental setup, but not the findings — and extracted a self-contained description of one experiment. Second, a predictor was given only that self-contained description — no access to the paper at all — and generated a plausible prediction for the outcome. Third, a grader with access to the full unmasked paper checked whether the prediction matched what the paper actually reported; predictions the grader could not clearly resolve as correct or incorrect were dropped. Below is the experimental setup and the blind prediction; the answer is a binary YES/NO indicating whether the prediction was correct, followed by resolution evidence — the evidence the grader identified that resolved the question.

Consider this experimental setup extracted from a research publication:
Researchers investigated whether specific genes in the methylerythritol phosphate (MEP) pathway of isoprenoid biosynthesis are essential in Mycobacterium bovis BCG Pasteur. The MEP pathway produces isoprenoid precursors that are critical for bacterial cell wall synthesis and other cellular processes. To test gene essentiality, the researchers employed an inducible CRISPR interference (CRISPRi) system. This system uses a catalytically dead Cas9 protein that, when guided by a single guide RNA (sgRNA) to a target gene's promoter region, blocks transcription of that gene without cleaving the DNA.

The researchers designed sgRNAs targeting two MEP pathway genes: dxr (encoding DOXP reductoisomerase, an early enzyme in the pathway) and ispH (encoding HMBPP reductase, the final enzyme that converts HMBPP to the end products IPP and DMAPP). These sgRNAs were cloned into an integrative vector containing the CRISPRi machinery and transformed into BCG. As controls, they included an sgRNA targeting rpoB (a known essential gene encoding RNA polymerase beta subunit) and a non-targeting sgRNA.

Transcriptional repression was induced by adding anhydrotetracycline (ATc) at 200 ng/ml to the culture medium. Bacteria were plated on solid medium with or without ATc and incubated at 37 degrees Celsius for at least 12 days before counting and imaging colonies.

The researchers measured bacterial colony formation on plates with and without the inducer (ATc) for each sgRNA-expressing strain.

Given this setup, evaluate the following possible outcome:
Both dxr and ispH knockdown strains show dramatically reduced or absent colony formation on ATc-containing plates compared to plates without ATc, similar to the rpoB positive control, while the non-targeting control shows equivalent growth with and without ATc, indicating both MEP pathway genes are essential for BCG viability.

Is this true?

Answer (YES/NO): YES